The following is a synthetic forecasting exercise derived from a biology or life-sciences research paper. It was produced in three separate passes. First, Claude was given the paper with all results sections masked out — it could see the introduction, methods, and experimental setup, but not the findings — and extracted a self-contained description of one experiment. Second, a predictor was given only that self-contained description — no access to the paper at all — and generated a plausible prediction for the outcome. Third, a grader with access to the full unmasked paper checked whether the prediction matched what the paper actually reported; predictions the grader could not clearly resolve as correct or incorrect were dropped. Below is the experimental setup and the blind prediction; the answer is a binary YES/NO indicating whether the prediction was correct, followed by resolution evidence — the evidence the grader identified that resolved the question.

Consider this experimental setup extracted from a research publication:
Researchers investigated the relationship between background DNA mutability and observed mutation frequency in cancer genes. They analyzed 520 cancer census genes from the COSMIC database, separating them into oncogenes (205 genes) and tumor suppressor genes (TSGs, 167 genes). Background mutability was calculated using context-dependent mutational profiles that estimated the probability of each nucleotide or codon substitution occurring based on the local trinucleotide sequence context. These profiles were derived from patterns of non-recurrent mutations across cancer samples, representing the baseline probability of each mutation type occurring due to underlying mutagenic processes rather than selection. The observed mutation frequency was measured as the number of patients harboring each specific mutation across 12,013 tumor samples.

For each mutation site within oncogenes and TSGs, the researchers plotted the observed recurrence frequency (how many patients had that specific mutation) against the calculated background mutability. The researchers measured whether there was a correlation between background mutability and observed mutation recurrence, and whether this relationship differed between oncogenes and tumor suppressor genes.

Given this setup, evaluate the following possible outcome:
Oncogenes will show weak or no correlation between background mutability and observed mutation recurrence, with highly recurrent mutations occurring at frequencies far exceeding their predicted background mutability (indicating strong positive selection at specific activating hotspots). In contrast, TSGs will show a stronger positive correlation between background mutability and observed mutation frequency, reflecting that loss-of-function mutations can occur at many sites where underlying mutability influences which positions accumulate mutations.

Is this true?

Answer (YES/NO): YES